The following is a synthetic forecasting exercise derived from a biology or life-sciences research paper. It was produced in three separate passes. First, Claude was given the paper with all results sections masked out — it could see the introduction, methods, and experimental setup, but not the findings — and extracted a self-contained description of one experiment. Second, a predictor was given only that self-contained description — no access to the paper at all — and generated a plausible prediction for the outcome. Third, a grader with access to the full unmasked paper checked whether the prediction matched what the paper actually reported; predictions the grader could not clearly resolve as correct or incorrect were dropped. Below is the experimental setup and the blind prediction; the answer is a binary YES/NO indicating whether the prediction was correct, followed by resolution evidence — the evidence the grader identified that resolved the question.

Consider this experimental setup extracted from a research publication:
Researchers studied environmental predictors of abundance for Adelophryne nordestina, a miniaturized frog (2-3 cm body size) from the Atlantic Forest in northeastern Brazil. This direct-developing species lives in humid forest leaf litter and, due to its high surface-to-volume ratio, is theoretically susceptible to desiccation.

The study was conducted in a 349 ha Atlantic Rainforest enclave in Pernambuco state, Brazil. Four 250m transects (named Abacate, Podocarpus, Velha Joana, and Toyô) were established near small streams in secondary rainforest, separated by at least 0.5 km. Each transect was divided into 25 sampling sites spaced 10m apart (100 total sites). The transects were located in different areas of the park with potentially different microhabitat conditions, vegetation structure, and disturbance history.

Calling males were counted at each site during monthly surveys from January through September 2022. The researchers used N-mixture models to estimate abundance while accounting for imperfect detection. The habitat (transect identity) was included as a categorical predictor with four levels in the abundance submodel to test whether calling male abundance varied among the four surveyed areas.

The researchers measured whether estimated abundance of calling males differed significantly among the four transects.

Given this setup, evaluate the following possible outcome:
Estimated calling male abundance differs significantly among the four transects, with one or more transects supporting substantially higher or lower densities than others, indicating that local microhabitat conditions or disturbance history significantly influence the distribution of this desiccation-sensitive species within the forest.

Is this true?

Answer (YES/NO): YES